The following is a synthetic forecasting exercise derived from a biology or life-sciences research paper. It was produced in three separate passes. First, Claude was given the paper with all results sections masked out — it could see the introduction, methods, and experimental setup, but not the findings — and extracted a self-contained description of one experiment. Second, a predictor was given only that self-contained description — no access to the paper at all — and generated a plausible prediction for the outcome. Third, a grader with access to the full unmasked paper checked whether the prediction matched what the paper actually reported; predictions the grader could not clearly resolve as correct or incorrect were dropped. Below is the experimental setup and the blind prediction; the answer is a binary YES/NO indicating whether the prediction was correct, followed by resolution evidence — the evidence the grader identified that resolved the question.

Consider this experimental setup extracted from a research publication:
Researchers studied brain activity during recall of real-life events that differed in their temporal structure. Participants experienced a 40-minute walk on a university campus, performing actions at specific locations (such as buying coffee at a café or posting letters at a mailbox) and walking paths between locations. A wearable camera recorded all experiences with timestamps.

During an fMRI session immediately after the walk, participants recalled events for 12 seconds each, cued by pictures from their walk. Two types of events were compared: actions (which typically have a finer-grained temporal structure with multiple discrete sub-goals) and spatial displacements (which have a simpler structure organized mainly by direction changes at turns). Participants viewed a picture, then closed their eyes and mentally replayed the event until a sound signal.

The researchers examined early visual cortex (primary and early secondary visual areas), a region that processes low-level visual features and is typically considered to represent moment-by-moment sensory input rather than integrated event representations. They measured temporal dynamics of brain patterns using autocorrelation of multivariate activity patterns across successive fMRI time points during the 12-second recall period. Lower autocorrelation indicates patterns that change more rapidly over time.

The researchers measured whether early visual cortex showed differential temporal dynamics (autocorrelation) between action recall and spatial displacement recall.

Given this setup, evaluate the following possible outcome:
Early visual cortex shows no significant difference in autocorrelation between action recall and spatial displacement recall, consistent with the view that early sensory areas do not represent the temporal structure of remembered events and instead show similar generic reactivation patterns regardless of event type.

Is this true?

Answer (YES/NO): YES